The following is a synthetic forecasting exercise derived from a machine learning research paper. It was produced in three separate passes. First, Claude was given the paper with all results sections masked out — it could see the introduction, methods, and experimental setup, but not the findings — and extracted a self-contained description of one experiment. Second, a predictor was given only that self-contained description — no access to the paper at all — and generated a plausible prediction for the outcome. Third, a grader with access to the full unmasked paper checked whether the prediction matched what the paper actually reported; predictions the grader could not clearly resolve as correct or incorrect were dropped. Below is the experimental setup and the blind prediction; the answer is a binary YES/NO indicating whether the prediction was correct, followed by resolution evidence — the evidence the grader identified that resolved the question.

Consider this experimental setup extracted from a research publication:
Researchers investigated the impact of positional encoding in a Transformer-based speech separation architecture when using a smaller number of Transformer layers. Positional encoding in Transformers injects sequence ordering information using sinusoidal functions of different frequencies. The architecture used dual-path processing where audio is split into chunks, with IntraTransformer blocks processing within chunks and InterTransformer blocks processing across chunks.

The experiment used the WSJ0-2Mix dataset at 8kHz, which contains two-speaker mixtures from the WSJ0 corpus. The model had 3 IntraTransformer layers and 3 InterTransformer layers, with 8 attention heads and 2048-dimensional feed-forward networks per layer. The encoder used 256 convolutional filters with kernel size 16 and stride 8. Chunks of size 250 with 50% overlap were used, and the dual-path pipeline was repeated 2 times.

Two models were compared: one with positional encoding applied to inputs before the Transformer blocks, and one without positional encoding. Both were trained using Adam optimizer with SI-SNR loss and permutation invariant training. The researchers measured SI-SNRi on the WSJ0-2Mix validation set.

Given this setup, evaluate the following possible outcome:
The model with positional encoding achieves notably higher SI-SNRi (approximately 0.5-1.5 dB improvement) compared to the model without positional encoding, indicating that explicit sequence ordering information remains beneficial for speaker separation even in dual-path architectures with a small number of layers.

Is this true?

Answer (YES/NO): NO